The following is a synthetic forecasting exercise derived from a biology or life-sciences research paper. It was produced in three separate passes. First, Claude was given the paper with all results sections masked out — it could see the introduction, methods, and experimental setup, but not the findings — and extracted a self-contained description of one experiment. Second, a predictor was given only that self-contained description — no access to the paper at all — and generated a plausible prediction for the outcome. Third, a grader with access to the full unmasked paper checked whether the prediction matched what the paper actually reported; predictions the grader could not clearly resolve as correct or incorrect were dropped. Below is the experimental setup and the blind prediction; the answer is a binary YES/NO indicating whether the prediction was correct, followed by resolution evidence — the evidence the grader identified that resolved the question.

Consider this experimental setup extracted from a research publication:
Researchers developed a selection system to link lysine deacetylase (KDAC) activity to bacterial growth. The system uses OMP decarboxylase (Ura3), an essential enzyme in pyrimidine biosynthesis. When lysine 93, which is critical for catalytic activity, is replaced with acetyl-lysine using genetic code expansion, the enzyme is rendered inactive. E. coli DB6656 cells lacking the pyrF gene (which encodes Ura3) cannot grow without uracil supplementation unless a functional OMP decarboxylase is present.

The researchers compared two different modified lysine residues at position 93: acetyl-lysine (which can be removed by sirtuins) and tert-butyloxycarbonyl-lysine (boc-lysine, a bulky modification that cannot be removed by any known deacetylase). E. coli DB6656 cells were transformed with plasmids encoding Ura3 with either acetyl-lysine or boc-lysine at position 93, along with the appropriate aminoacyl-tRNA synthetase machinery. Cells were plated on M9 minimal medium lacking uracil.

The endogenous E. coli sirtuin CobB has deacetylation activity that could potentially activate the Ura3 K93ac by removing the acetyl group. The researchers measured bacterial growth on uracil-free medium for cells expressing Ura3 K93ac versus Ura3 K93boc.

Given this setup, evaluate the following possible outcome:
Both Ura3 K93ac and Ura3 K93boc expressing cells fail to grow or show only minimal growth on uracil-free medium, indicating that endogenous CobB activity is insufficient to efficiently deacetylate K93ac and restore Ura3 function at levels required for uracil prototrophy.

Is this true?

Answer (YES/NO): NO